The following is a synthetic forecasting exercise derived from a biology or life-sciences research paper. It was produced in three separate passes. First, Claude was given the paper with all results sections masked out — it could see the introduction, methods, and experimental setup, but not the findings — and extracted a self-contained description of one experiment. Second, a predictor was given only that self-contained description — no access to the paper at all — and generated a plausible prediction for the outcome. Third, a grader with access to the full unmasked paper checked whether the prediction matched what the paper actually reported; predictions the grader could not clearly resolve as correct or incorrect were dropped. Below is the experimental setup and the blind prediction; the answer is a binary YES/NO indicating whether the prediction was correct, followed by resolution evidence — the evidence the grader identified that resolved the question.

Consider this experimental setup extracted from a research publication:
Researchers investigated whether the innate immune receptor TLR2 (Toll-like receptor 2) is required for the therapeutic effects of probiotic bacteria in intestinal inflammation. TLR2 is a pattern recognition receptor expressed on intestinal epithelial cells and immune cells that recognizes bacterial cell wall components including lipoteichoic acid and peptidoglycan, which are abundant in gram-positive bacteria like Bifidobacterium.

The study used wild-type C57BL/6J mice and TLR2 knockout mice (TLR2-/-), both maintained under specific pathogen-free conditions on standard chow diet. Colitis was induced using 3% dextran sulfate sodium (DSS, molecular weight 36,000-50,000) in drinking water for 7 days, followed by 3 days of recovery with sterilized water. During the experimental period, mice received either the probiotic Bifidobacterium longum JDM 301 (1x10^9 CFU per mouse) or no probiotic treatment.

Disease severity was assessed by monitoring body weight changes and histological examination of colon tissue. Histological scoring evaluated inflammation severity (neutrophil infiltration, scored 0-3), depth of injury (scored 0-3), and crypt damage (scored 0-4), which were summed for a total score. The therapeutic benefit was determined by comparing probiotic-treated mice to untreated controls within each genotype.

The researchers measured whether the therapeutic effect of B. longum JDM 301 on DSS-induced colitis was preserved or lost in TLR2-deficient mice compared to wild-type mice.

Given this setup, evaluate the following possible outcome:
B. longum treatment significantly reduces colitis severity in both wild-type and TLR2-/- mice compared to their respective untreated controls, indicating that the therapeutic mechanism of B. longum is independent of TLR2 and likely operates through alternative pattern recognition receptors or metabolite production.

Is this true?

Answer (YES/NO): NO